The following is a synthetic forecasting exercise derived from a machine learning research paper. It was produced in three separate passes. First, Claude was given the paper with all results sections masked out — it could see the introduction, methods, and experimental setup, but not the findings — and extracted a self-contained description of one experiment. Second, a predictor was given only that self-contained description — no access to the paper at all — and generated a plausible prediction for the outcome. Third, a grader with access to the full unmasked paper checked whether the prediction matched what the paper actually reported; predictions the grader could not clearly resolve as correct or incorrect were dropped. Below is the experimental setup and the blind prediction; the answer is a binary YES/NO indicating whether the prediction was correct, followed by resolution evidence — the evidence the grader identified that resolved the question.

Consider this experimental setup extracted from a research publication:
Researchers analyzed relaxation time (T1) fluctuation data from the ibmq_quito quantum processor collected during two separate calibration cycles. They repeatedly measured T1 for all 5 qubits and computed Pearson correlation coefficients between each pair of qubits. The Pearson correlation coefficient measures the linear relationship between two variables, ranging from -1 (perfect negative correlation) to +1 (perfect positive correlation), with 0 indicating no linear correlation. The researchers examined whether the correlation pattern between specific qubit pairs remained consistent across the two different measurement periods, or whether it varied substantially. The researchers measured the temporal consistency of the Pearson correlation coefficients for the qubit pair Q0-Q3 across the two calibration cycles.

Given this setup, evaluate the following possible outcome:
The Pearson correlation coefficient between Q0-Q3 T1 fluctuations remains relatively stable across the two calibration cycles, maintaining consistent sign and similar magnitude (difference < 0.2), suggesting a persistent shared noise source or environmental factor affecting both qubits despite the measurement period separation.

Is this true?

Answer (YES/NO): NO